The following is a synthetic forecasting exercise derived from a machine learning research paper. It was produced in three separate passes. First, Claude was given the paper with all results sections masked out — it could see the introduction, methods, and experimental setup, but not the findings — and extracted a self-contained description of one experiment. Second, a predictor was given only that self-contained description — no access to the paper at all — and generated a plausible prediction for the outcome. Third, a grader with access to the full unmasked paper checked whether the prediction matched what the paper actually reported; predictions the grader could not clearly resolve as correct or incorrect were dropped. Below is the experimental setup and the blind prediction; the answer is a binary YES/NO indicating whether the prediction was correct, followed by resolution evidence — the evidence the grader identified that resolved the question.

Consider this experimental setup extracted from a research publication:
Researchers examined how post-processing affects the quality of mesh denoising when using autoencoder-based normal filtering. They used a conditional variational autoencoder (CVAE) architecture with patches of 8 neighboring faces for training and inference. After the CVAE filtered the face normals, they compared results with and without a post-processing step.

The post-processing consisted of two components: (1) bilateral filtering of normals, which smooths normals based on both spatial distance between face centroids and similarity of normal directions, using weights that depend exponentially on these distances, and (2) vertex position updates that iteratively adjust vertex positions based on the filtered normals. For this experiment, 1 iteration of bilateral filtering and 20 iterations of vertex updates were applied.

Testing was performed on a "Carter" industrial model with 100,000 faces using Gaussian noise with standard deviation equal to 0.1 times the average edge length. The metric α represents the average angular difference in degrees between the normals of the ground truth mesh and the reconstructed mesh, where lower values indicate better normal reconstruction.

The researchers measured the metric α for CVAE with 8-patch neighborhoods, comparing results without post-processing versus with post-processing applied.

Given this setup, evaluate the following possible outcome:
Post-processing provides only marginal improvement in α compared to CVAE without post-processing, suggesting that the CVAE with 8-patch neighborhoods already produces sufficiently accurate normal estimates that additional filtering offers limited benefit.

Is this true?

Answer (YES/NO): NO